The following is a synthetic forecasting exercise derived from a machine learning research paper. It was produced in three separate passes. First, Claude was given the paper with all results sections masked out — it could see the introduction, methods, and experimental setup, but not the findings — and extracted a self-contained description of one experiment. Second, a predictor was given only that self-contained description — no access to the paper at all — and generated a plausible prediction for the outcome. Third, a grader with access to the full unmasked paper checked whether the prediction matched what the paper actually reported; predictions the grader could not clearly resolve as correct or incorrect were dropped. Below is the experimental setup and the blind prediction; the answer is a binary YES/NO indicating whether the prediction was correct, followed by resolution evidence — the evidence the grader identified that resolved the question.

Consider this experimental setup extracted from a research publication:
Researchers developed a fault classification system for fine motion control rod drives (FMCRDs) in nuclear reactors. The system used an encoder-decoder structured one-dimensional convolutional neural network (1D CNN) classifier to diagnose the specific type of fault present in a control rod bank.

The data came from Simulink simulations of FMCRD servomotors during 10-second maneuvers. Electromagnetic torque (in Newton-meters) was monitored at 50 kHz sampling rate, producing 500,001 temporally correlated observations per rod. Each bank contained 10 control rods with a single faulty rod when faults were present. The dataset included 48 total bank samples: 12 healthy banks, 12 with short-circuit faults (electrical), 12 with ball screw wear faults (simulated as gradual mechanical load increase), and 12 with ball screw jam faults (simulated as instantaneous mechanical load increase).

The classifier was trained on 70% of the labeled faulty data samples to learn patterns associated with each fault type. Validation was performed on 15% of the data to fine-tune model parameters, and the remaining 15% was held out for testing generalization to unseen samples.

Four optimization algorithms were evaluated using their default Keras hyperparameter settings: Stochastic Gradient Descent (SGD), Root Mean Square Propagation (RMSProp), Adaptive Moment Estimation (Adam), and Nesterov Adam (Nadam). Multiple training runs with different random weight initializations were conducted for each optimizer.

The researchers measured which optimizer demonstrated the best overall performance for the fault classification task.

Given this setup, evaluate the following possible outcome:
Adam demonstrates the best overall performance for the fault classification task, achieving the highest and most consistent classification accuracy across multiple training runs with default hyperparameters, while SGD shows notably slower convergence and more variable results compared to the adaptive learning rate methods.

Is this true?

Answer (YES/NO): NO